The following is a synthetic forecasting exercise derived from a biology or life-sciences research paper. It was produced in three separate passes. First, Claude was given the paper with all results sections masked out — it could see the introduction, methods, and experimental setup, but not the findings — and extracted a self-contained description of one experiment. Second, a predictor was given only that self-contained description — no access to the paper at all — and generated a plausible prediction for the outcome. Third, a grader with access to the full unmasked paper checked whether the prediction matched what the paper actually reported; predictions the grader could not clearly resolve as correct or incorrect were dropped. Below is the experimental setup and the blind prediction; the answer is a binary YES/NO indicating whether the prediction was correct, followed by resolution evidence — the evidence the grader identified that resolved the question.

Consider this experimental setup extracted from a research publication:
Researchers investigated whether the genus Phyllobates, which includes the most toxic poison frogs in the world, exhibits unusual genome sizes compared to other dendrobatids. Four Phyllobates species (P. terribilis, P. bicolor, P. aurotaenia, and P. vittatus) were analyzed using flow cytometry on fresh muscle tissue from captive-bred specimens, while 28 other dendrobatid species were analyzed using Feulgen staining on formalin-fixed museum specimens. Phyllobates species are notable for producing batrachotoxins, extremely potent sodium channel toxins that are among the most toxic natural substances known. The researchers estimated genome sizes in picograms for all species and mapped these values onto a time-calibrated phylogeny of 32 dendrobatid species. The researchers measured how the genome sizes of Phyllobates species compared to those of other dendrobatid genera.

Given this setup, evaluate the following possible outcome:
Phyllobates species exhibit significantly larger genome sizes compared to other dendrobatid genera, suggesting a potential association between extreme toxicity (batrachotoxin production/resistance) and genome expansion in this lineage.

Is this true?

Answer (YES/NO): NO